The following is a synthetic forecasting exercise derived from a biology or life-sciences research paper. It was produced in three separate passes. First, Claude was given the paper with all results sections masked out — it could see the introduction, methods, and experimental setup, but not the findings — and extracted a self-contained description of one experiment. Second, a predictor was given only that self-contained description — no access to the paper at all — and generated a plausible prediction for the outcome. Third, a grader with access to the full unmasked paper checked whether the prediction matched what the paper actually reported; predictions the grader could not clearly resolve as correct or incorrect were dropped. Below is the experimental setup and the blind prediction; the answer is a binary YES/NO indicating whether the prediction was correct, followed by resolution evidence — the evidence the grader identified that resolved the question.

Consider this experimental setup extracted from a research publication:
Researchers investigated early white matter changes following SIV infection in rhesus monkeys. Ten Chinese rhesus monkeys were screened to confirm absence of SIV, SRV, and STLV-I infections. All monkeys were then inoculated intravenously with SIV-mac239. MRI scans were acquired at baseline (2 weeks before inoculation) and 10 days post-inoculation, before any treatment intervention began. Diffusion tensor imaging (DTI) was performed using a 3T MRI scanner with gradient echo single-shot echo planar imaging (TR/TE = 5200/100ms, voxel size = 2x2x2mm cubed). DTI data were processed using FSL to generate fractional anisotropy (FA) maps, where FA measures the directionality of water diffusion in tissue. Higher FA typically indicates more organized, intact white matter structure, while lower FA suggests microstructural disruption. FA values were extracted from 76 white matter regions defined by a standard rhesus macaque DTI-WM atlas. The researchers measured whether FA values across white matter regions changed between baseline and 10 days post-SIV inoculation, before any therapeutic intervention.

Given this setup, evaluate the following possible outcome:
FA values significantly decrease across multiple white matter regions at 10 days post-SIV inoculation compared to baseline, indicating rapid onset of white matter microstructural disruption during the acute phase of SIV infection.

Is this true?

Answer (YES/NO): NO